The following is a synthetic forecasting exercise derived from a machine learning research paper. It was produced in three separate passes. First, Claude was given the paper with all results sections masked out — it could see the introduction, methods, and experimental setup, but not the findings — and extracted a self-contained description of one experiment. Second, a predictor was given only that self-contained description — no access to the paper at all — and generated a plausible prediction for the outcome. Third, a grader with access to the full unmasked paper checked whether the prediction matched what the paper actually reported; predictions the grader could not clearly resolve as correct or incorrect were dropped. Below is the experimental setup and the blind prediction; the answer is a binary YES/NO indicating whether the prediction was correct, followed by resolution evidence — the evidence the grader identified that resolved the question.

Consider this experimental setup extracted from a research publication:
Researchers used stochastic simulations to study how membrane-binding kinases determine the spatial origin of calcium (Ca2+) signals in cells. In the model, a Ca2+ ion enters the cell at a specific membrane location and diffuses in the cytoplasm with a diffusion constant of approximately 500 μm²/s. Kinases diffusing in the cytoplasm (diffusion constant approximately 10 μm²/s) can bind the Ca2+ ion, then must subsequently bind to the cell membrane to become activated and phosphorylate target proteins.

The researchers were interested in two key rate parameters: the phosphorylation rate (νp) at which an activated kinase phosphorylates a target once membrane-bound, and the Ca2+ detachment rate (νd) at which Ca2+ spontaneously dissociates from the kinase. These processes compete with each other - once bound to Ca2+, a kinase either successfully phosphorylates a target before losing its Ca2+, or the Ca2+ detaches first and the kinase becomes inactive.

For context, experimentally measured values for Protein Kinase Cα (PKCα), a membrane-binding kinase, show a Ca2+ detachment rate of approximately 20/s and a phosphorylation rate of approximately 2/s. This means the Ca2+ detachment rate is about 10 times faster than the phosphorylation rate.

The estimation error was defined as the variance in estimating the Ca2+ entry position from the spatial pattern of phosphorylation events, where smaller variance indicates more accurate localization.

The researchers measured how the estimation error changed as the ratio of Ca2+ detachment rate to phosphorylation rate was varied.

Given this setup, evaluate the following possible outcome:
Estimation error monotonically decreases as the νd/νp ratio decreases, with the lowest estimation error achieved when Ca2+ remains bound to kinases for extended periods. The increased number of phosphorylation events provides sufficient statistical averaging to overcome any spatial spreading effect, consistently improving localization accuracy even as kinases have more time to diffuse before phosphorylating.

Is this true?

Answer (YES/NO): NO